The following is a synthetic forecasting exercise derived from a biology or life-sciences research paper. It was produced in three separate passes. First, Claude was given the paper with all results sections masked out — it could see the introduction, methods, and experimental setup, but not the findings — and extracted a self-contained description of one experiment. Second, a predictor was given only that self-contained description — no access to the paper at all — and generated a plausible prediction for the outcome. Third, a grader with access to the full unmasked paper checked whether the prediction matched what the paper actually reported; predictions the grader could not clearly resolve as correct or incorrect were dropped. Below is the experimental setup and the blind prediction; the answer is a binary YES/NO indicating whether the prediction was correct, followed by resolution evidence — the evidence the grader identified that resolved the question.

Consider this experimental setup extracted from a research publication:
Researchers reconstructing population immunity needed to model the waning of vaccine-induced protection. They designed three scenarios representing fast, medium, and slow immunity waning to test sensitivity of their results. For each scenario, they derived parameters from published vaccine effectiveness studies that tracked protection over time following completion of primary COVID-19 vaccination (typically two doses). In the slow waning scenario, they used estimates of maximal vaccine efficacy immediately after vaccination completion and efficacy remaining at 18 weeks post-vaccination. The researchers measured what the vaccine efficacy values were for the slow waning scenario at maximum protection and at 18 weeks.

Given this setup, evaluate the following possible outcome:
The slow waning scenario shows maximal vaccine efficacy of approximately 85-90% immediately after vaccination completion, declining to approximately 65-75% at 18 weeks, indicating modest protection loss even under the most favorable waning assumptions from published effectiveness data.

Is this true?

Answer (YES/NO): YES